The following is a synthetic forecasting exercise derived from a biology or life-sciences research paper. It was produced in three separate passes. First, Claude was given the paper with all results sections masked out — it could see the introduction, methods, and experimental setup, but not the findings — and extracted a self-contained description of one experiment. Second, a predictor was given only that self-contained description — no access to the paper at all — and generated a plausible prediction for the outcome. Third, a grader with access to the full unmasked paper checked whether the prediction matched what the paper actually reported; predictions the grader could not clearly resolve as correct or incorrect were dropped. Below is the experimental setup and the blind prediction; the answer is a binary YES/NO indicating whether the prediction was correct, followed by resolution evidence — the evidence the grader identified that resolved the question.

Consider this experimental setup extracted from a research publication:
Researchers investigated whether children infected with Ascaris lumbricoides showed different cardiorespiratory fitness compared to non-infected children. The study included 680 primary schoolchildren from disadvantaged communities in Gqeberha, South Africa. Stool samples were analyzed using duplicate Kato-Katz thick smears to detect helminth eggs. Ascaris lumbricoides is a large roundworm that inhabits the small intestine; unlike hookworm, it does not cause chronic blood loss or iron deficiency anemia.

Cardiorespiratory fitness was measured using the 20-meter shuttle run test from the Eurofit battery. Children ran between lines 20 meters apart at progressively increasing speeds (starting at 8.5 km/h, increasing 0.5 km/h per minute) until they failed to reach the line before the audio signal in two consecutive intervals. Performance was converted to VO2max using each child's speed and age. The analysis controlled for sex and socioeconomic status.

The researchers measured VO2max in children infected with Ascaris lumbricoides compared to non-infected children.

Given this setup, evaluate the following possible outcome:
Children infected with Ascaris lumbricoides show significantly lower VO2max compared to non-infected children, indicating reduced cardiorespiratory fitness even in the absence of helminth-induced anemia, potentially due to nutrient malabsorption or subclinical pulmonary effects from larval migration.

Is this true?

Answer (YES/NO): NO